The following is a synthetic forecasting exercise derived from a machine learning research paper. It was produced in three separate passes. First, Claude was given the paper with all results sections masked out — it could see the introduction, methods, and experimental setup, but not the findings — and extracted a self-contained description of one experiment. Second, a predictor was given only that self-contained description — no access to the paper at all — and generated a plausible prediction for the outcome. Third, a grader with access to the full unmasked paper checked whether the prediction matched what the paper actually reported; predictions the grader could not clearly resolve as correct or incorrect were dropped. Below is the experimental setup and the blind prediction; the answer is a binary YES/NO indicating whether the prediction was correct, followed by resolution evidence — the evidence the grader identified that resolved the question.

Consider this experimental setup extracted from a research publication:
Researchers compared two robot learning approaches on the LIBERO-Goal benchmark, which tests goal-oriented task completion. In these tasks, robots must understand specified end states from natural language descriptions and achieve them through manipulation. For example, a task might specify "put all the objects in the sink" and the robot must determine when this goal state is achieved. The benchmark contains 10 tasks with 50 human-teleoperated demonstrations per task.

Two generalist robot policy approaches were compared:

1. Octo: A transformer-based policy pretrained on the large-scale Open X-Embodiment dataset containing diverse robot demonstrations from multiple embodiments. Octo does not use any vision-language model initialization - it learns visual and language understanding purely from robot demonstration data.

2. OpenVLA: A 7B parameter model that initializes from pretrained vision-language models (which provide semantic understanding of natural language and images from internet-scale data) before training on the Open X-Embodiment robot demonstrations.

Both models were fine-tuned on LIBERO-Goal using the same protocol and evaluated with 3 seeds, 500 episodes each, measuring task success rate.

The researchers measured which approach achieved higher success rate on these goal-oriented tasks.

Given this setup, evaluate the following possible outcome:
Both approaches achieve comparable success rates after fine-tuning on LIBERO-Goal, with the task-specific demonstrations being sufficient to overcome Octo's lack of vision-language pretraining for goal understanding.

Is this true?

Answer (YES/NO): NO